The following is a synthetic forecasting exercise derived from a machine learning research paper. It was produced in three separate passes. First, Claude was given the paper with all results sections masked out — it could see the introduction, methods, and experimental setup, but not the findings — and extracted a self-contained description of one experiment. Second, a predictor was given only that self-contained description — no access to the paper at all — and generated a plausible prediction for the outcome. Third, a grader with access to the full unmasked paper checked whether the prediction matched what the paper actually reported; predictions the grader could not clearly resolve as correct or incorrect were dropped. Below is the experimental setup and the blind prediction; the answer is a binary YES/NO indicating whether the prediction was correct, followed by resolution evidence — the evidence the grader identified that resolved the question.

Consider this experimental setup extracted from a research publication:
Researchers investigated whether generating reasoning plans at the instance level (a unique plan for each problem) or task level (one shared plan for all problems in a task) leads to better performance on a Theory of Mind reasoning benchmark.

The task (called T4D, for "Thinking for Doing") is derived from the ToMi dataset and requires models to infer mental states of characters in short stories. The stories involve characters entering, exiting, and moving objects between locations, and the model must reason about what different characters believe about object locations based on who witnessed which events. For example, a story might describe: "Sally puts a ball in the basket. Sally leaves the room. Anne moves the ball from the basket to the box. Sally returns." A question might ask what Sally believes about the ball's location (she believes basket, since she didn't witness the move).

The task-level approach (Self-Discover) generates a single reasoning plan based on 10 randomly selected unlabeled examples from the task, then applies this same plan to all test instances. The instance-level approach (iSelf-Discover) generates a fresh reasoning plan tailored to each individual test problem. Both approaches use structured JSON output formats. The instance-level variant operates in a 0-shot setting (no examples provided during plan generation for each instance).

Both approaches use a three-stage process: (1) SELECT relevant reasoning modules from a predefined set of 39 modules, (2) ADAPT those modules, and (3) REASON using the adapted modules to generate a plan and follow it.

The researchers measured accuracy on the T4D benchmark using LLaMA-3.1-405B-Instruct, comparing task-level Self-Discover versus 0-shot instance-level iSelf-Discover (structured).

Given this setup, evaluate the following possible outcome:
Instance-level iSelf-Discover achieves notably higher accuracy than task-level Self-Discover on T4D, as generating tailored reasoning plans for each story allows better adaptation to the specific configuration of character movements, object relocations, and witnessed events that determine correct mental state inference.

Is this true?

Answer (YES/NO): NO